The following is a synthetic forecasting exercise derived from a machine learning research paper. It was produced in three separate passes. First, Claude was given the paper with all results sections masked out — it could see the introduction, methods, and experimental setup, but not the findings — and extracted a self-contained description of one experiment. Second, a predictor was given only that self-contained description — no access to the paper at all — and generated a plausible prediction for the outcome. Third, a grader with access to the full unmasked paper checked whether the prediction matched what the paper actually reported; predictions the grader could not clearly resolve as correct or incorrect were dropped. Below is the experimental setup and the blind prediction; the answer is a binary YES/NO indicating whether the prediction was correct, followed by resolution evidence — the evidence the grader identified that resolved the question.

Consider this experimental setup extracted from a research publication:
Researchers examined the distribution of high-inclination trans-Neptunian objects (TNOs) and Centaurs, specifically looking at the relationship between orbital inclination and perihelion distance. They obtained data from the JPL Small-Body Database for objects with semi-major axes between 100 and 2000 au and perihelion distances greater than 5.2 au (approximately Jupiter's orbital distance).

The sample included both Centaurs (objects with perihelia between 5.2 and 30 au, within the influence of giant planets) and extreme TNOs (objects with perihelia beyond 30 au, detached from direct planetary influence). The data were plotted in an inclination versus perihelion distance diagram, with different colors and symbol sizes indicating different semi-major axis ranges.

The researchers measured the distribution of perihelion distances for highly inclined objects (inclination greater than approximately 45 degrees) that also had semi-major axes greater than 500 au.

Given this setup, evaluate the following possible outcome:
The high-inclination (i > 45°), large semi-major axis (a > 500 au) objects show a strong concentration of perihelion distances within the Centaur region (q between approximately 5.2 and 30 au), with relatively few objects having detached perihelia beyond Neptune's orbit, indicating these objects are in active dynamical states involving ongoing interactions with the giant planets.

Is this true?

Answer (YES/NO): YES